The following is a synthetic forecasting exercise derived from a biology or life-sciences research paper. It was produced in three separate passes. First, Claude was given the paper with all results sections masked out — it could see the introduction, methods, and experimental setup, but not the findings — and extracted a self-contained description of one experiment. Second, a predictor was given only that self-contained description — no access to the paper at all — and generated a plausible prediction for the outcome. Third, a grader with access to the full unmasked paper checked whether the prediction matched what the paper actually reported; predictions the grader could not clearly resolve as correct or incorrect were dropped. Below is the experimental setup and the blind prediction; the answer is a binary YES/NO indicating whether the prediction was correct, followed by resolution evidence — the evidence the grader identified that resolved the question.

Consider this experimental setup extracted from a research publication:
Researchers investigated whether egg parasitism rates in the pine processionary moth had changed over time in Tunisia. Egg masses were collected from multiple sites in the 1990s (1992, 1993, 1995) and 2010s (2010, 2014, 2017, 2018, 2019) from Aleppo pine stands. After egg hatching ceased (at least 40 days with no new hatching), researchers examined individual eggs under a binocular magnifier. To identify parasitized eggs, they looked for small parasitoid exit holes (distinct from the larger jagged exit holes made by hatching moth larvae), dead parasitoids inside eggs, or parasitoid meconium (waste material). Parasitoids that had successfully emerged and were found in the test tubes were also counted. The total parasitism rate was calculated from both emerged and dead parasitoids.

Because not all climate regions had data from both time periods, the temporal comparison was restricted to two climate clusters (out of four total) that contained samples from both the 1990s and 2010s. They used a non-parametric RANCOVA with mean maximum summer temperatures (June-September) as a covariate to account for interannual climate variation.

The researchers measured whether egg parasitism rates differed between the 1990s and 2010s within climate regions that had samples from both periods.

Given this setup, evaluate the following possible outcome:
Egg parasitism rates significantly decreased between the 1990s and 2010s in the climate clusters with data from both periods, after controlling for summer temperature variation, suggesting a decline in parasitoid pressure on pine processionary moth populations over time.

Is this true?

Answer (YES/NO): YES